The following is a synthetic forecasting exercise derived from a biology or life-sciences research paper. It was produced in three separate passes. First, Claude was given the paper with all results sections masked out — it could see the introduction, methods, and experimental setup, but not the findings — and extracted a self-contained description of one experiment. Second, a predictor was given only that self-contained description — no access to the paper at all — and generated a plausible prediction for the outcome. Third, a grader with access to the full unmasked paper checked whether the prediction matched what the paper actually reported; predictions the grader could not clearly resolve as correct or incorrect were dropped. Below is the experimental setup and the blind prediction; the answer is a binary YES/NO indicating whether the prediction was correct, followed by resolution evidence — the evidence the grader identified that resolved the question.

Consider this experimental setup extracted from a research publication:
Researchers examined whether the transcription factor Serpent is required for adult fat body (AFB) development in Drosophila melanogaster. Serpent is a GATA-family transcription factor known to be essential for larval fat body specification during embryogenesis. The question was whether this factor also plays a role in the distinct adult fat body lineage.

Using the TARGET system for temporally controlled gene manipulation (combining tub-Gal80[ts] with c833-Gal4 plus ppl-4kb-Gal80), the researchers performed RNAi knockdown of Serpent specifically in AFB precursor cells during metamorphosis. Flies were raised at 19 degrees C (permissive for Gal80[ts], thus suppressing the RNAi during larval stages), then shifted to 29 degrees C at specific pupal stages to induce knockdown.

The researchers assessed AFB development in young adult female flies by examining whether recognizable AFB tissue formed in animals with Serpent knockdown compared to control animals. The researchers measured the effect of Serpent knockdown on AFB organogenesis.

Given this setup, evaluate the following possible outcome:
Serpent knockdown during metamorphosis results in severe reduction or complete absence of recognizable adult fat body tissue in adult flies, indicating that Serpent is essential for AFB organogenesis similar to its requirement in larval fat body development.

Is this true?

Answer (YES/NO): YES